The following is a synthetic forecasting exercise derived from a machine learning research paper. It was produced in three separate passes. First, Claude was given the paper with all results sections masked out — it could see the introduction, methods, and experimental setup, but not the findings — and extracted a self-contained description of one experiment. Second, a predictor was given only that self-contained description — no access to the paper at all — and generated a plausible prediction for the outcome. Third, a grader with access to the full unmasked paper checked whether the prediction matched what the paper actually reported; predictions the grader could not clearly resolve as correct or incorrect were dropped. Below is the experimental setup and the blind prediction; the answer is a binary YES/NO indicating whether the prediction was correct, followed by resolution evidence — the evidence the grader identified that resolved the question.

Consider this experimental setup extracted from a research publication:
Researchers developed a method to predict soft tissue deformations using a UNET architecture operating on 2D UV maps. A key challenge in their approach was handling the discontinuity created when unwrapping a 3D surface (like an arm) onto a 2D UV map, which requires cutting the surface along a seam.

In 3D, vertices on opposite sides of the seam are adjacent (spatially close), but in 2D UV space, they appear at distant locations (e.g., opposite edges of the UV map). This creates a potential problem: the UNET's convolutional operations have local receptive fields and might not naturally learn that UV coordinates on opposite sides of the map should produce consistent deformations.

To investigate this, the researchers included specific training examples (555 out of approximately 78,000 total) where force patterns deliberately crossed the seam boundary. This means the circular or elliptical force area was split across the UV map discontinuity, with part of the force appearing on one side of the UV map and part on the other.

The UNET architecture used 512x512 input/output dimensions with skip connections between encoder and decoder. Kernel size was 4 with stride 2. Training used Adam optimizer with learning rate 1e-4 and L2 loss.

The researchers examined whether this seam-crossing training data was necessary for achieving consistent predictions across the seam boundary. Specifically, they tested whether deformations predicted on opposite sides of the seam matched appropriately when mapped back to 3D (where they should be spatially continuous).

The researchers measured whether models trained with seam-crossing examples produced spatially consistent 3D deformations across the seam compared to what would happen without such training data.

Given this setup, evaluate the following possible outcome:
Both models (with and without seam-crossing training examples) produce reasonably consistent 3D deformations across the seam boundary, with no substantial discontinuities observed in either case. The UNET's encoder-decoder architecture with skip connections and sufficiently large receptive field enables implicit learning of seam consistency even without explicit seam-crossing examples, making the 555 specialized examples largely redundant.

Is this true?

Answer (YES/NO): NO